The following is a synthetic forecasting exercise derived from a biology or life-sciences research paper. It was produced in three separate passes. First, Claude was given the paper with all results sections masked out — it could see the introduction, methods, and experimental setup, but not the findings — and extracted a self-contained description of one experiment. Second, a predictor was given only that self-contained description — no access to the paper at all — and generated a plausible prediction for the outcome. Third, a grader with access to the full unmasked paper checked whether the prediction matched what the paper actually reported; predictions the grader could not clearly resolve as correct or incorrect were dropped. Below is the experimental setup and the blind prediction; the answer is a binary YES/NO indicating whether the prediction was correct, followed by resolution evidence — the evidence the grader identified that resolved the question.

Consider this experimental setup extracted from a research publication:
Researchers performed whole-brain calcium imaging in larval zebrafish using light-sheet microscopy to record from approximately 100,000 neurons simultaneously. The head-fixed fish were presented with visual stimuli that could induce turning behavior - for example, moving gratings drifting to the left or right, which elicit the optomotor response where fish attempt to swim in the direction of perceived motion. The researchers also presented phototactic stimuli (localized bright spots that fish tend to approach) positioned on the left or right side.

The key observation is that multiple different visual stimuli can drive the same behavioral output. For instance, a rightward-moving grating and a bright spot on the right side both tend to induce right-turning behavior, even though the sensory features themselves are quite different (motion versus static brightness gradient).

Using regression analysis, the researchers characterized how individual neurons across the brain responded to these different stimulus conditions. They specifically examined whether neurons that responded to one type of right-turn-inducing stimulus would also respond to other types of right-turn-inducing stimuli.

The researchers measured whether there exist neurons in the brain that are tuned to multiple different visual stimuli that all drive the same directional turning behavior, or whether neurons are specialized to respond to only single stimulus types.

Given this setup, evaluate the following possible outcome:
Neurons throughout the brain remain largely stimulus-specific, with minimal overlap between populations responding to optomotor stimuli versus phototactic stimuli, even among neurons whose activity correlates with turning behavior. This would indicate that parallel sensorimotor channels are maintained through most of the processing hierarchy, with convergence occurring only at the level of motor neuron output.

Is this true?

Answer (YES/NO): NO